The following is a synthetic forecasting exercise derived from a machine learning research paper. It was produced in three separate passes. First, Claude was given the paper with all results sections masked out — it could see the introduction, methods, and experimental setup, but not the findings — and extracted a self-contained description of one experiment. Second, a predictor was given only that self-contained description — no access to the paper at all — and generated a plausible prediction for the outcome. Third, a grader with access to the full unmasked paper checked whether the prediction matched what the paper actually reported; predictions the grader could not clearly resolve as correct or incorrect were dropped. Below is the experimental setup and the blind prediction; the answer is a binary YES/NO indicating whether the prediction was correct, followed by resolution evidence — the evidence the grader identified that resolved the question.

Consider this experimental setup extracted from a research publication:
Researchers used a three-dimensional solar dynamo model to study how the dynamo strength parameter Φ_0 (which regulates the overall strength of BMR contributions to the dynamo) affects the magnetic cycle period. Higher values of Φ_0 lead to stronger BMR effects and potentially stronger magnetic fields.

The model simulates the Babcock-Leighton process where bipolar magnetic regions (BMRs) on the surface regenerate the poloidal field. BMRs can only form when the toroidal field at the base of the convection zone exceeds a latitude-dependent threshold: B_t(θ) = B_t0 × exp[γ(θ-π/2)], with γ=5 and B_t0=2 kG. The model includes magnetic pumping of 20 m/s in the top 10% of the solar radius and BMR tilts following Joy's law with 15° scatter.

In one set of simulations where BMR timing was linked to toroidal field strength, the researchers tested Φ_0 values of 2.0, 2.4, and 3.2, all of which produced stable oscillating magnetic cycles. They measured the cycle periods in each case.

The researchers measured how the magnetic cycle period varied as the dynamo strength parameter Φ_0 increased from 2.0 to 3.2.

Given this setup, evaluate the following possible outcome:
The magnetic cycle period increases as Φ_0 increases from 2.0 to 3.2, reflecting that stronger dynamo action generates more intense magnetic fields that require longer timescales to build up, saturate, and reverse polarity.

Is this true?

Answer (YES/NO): NO